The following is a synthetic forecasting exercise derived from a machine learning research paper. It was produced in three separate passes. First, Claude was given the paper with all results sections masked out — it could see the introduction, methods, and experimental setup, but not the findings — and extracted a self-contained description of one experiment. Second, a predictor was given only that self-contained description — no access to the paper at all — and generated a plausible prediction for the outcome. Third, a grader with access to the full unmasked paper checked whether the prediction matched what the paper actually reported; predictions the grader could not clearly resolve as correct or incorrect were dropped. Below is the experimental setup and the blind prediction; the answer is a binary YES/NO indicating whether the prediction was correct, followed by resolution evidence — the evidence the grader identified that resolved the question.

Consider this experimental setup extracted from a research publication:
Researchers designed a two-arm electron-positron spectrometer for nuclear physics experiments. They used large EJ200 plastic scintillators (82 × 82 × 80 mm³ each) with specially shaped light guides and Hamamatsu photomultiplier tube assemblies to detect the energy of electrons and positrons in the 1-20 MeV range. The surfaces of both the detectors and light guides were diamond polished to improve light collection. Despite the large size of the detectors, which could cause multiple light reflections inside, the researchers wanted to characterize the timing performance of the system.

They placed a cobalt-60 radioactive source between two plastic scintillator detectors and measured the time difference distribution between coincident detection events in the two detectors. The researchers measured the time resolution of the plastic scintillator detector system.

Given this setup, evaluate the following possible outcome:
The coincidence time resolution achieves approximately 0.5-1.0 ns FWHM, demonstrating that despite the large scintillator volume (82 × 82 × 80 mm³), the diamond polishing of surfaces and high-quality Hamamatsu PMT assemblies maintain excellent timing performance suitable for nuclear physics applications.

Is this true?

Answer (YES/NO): YES